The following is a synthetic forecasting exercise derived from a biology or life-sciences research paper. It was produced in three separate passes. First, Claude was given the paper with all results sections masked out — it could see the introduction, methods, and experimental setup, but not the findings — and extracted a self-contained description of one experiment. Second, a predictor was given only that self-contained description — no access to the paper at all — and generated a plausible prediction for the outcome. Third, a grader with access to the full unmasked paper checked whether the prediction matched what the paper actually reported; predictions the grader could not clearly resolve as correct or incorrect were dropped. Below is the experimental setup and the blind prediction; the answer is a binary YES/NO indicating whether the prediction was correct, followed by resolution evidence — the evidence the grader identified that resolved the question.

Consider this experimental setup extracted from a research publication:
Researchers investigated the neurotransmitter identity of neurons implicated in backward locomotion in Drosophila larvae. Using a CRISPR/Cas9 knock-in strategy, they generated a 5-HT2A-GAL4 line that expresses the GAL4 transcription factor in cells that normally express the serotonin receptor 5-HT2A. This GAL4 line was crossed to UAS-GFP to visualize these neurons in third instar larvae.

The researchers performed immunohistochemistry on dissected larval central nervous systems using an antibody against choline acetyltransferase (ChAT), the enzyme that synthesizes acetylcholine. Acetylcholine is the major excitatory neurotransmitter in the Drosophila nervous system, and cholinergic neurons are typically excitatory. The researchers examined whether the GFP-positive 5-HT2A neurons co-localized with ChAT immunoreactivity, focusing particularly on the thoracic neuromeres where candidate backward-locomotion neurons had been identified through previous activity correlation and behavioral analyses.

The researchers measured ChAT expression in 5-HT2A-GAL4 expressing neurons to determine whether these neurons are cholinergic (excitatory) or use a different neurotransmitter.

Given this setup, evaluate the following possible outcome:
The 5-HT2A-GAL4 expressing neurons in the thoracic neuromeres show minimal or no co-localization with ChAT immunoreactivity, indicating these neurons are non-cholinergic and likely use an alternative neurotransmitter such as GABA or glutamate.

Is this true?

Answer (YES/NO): NO